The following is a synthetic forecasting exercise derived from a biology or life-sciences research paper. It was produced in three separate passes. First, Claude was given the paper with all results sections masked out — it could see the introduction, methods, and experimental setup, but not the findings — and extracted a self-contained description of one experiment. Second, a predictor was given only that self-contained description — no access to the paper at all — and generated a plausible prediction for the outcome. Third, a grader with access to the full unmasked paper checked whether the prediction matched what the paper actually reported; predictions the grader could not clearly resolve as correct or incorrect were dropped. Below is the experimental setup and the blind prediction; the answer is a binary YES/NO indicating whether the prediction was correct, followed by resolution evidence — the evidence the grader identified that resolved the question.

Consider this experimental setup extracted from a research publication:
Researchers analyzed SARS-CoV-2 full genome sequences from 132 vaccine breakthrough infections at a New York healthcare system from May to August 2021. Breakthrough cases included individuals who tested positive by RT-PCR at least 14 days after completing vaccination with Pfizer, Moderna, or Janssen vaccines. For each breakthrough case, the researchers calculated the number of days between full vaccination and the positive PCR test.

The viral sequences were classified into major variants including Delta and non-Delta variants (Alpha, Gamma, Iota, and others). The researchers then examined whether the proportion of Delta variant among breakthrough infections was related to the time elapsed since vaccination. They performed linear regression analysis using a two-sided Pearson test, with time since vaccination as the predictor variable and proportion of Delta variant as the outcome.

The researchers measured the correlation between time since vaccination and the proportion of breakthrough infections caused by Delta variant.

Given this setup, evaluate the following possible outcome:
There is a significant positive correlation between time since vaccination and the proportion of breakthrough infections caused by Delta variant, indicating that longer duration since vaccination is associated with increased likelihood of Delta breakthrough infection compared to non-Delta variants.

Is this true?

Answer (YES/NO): YES